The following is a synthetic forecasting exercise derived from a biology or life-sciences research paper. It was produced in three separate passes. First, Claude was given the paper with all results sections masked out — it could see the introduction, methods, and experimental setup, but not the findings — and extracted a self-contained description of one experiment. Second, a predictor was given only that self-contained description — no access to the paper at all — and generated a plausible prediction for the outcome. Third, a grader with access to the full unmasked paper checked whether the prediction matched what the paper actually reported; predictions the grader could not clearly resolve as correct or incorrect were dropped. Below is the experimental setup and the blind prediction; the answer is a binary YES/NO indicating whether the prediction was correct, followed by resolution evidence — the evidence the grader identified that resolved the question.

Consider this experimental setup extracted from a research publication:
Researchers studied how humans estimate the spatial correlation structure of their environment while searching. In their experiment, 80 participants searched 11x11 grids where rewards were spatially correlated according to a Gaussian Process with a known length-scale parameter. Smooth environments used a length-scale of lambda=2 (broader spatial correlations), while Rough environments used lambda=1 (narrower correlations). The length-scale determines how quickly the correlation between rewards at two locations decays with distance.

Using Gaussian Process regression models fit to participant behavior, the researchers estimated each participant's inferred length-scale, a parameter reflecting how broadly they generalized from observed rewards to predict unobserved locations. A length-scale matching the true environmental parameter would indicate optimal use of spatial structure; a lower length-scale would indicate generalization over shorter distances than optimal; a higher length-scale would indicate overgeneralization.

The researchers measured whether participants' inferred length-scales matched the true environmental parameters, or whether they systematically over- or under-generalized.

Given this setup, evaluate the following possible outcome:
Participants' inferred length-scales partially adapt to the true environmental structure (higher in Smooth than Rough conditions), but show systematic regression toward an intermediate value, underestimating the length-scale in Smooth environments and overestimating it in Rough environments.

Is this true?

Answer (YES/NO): NO